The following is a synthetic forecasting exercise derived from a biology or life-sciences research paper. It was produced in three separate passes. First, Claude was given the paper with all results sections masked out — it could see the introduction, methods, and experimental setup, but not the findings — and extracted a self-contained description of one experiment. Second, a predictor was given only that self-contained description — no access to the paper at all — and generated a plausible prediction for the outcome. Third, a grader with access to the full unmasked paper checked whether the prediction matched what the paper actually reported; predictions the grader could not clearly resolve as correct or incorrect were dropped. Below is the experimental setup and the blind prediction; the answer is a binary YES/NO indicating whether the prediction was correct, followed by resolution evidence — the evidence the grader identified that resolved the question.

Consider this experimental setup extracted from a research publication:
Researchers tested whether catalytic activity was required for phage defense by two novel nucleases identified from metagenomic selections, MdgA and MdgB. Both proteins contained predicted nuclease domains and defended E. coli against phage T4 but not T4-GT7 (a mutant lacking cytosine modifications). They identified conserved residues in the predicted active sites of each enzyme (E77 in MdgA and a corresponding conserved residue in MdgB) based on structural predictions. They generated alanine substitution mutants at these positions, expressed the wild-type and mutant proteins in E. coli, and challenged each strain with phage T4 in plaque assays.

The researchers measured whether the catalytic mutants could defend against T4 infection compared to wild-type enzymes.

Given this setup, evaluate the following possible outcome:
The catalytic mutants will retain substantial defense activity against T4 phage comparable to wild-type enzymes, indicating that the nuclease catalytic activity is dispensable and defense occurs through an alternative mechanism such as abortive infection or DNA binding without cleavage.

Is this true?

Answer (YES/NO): NO